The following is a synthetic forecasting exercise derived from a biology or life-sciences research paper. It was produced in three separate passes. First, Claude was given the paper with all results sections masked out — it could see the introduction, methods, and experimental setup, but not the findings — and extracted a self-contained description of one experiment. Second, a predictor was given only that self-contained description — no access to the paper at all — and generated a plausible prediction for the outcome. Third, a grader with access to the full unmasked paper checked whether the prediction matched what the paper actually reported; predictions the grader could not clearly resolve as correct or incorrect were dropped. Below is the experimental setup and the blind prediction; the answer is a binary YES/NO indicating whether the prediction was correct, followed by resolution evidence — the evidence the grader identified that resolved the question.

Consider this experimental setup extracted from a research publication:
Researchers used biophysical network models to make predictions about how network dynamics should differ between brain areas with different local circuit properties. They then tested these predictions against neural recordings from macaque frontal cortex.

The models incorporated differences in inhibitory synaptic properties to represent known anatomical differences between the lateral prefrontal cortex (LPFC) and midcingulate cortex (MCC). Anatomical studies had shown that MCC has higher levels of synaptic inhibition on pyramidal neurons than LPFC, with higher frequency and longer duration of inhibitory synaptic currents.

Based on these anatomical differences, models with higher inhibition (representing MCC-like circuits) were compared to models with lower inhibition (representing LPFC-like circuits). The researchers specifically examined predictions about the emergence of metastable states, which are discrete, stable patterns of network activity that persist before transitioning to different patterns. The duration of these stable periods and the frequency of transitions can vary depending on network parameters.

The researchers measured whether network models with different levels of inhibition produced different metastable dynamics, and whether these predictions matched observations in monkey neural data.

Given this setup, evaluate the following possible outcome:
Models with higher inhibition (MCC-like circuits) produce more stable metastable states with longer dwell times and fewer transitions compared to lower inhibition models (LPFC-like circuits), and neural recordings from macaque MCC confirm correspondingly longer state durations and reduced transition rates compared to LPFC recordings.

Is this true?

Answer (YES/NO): YES